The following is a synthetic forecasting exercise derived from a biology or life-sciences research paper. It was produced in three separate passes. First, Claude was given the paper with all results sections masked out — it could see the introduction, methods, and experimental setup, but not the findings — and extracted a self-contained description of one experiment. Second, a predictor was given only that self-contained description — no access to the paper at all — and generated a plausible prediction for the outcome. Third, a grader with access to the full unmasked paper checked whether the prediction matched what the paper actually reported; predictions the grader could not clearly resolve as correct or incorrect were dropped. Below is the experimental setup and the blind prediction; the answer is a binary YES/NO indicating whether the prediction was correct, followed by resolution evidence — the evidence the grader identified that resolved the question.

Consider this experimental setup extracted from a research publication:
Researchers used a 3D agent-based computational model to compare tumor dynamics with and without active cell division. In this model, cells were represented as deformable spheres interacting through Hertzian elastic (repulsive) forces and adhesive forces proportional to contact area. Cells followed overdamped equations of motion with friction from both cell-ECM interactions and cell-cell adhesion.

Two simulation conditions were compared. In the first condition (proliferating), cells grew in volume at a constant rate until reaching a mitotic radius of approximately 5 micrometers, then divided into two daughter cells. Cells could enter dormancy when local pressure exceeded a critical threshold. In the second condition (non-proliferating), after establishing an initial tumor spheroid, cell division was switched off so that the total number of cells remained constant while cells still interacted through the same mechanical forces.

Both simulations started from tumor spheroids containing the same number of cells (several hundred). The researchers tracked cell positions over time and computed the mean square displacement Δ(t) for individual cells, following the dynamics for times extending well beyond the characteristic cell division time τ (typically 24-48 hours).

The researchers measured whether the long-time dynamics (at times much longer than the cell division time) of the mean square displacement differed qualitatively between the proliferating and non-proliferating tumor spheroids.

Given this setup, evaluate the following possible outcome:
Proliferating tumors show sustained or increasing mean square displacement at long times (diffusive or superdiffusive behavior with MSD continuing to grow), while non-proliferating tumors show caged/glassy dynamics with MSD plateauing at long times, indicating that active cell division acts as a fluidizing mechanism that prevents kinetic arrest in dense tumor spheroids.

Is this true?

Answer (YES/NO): YES